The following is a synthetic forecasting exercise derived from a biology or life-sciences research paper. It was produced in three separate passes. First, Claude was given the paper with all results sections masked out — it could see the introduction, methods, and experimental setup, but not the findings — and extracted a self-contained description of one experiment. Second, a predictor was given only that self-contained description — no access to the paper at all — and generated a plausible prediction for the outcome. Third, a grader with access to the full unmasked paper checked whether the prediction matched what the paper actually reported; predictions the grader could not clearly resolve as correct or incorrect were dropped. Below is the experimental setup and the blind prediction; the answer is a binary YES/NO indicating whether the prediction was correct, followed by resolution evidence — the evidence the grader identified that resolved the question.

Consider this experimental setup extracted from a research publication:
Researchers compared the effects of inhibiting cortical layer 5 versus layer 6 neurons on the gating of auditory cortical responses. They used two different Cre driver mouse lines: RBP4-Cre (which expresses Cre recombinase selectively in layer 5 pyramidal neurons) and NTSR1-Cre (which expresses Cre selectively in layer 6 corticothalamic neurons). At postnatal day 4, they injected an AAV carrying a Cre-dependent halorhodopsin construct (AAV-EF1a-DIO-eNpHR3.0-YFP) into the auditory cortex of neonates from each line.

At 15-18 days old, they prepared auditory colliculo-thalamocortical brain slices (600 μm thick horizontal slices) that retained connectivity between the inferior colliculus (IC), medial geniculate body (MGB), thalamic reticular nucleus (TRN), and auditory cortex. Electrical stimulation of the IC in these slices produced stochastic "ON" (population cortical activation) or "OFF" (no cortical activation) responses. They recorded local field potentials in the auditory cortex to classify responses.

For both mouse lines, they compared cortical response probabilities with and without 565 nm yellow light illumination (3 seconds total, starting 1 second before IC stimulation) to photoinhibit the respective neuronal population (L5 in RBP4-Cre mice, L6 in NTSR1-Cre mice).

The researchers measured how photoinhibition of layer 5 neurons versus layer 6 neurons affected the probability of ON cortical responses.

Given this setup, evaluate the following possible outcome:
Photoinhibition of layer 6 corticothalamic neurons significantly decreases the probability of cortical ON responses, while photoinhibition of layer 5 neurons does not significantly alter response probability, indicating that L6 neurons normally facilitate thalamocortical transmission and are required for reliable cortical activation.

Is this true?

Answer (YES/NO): NO